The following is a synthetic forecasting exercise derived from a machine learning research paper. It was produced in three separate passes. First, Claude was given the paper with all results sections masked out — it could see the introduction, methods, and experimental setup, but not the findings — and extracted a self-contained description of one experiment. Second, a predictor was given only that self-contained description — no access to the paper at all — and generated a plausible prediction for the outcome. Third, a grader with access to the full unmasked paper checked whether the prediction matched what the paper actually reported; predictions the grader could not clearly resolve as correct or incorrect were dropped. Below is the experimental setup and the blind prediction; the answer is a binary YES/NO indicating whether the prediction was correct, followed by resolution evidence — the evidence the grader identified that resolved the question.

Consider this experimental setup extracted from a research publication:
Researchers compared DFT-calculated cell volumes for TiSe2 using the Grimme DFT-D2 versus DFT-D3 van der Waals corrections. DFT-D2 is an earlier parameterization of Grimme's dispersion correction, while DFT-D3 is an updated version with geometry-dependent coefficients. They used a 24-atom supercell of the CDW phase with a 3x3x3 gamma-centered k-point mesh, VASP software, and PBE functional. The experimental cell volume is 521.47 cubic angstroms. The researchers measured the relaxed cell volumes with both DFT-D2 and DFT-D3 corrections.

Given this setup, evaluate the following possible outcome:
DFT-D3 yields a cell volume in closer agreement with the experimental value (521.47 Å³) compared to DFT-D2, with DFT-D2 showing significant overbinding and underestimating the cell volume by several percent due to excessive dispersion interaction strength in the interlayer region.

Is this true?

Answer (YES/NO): NO